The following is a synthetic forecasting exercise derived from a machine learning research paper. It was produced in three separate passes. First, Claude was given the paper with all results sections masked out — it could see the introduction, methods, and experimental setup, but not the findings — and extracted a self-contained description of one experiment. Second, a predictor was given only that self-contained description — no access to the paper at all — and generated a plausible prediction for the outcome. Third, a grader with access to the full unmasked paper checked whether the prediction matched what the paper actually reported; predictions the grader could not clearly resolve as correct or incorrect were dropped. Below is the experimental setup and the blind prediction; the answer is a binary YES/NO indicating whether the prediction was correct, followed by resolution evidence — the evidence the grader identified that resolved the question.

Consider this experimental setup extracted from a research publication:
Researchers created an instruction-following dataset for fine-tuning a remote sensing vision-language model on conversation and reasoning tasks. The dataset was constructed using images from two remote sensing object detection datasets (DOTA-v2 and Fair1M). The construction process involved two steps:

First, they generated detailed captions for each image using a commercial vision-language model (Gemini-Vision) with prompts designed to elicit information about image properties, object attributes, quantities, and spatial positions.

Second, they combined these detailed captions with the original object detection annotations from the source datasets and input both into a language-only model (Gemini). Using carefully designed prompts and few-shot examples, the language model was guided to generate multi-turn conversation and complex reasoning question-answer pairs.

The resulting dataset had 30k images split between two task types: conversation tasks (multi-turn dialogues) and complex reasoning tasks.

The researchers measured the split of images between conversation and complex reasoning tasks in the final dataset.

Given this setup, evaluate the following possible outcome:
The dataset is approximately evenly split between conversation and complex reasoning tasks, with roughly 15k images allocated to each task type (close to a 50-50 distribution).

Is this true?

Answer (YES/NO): NO